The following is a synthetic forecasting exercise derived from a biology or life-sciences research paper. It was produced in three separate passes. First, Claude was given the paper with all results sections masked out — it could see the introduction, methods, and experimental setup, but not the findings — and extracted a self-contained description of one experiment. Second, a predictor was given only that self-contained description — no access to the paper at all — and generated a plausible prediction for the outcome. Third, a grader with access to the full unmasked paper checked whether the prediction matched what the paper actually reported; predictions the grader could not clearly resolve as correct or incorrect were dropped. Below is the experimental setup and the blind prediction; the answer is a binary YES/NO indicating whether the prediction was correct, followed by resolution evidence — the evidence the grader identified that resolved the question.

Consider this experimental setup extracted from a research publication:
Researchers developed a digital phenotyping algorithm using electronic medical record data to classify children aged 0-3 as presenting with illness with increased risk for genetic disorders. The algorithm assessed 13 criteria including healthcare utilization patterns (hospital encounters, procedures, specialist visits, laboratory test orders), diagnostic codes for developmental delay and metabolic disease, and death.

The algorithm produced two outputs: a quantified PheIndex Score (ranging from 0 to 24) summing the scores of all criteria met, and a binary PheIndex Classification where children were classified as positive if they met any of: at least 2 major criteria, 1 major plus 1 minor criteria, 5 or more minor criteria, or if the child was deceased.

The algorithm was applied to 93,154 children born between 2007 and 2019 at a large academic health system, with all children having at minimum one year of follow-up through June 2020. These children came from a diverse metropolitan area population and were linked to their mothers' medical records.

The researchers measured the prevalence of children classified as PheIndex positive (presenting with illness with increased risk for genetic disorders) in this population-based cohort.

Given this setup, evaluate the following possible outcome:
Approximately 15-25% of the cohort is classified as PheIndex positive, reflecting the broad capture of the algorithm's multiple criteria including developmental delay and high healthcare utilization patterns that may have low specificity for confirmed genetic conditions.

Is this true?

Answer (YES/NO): NO